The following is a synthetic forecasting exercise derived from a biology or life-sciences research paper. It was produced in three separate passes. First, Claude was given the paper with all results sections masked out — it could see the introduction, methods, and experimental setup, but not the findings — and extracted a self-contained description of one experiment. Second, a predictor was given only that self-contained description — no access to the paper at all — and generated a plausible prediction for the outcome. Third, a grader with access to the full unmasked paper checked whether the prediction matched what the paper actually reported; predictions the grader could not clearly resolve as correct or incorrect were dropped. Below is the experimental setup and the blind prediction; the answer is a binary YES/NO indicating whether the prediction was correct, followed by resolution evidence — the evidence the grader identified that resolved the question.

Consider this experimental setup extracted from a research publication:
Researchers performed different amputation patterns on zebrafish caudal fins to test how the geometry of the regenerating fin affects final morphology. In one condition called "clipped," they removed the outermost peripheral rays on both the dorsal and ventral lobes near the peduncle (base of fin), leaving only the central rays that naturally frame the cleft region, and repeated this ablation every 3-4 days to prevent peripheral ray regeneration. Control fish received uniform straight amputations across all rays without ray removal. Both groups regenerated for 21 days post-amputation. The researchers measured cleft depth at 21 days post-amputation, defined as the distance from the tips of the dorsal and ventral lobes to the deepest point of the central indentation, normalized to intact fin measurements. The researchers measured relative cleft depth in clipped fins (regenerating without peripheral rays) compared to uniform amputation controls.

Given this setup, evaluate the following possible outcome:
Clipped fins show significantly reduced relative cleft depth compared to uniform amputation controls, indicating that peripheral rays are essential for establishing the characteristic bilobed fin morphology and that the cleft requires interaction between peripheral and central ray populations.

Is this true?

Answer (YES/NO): YES